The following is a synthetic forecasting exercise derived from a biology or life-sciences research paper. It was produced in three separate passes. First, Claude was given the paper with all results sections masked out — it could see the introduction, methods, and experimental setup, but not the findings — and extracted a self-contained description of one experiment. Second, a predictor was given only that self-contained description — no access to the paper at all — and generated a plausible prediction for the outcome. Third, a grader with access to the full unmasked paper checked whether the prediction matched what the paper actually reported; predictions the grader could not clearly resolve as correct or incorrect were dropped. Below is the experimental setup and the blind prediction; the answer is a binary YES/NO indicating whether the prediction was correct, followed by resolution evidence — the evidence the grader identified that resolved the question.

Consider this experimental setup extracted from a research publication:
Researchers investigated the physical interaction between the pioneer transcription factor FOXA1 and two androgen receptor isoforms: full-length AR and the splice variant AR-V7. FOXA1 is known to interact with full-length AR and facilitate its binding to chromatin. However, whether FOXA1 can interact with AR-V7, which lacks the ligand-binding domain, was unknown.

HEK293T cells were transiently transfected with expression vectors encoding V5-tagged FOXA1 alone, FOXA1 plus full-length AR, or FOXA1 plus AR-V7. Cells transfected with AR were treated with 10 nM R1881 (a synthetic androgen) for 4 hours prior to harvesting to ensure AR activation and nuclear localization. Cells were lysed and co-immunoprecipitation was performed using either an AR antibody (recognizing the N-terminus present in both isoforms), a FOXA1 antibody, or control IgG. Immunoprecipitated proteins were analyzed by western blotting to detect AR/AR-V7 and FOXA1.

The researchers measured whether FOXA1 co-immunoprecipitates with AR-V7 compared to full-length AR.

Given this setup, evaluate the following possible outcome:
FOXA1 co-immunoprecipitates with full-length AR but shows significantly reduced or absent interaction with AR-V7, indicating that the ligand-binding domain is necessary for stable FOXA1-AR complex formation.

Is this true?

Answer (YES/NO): NO